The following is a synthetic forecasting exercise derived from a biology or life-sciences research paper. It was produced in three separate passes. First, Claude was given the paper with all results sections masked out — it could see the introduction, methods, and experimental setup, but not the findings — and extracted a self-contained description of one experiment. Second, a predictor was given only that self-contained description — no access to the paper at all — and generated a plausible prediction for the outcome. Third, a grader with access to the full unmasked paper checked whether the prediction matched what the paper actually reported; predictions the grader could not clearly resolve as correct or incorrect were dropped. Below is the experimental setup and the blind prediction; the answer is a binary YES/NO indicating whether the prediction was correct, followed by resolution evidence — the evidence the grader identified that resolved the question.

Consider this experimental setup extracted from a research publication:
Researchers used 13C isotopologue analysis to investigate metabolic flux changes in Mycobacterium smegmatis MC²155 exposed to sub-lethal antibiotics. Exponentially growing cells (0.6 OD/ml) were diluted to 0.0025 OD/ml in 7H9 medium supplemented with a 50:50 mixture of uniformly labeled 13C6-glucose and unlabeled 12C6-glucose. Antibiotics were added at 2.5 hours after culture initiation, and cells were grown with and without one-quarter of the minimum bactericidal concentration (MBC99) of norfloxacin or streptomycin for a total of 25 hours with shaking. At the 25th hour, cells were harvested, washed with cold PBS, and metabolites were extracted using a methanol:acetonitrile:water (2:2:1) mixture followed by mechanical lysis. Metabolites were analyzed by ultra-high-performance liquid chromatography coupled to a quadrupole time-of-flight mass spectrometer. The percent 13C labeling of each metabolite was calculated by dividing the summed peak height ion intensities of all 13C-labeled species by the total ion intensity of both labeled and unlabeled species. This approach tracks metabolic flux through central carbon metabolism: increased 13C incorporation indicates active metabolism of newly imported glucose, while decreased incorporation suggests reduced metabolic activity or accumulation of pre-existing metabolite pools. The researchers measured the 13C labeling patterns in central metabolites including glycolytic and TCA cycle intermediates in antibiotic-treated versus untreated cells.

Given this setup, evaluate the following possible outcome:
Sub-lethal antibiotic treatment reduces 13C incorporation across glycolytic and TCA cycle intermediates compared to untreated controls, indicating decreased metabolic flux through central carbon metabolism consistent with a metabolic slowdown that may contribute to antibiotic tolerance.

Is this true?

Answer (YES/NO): NO